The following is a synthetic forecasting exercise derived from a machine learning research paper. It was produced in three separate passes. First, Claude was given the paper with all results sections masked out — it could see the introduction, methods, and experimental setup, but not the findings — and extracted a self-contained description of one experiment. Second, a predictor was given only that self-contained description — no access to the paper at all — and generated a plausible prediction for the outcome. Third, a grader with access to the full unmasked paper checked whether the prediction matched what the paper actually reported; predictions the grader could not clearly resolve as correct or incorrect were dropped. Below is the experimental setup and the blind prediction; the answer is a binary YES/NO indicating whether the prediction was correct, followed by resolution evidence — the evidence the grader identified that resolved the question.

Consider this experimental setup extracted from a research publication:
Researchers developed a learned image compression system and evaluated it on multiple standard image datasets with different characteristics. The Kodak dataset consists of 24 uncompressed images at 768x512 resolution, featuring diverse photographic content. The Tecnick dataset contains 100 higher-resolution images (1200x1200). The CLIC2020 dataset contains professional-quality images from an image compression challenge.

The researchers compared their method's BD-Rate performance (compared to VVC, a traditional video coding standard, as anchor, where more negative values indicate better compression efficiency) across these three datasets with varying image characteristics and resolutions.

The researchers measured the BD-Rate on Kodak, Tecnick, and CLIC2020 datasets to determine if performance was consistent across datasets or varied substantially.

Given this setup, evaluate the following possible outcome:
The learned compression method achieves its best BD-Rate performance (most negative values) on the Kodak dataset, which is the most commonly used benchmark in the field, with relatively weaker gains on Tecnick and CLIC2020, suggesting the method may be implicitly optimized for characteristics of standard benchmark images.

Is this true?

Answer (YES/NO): NO